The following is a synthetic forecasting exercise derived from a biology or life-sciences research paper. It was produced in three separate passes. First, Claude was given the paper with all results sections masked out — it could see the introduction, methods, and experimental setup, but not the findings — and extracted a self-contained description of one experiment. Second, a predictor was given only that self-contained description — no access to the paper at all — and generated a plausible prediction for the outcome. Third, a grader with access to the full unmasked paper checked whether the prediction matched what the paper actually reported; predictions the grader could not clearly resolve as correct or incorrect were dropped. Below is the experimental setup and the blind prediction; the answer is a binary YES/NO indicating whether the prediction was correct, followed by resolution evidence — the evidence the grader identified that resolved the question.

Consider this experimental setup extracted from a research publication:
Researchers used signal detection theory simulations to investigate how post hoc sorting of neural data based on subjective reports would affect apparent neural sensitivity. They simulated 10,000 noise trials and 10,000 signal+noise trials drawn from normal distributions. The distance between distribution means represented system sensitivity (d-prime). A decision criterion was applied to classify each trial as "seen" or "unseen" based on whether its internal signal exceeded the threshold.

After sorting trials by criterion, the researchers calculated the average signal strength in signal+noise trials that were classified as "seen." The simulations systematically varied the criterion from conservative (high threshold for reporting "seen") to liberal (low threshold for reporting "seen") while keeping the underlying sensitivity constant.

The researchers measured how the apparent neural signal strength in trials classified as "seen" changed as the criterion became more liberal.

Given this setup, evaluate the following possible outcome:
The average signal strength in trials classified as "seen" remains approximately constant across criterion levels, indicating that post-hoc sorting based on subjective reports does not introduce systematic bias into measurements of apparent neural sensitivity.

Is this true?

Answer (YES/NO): NO